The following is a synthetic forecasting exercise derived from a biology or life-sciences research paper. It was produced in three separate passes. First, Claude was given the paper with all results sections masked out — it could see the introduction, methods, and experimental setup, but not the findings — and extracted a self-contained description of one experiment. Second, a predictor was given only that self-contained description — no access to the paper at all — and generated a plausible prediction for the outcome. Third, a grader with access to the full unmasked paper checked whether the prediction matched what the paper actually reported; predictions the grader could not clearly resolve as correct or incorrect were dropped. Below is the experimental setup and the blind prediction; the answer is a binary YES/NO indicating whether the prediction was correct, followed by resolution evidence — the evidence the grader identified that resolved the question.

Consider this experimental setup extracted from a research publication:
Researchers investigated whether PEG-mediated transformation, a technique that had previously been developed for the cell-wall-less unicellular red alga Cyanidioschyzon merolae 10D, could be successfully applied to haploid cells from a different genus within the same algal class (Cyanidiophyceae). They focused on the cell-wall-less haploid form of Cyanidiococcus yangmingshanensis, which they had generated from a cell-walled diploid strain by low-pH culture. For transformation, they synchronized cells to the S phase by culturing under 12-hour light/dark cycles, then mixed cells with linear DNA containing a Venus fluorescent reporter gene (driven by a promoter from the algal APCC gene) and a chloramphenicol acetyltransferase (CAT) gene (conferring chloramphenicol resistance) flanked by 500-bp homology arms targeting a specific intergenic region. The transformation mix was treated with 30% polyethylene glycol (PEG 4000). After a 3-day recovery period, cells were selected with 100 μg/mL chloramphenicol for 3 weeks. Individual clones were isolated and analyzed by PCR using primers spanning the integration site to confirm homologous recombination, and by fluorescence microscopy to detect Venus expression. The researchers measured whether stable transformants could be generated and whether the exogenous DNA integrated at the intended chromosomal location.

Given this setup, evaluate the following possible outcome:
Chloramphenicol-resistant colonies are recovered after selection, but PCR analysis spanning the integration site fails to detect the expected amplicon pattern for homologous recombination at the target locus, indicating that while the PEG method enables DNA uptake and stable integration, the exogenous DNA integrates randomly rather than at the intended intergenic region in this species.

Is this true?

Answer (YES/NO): NO